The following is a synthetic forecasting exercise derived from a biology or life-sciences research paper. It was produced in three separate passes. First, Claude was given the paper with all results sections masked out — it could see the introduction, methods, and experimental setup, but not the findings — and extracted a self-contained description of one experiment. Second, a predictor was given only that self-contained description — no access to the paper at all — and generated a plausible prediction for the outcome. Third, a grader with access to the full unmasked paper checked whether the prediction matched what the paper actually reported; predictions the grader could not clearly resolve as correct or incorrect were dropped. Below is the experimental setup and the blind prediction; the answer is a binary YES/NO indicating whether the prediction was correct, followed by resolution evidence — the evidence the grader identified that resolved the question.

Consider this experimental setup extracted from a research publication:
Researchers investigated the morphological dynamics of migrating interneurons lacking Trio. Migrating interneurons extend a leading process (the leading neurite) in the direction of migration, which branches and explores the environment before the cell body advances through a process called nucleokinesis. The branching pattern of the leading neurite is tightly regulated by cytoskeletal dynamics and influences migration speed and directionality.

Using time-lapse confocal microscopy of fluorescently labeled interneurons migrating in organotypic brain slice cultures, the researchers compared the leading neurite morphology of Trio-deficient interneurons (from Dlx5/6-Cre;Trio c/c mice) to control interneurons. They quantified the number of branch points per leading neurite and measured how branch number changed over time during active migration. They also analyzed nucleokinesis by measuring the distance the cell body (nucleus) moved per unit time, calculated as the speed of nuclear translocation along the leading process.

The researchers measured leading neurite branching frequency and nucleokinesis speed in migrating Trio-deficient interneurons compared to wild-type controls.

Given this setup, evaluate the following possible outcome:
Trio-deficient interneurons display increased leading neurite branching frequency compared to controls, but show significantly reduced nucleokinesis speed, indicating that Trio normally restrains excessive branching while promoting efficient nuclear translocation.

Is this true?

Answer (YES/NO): YES